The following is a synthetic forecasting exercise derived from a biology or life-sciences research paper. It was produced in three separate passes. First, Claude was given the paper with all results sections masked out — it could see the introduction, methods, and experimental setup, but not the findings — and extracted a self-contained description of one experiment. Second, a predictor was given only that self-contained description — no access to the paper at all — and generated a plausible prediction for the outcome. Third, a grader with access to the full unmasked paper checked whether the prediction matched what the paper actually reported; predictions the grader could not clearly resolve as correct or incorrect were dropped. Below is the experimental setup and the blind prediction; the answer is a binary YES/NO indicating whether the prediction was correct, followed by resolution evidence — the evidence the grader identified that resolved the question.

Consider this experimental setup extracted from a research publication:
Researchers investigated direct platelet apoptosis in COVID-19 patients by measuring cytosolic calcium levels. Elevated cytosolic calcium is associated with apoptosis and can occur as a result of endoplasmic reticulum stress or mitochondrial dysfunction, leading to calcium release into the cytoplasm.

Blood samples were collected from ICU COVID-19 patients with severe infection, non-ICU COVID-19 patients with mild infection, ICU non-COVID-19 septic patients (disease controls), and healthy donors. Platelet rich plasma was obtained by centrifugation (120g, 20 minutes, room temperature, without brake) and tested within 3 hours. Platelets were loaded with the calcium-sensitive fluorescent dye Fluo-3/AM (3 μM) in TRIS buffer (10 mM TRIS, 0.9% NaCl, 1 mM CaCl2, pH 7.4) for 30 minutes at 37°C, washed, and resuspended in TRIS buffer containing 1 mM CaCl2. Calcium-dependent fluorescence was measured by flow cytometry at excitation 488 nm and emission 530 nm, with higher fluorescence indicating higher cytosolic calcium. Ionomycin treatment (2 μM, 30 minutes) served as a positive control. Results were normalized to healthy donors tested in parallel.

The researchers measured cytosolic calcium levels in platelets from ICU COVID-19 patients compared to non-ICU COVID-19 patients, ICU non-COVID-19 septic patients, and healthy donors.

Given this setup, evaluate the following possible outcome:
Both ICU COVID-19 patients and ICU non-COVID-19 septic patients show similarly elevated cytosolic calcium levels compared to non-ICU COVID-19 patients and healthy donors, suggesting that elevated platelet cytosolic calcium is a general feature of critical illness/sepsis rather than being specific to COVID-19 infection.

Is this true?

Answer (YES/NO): NO